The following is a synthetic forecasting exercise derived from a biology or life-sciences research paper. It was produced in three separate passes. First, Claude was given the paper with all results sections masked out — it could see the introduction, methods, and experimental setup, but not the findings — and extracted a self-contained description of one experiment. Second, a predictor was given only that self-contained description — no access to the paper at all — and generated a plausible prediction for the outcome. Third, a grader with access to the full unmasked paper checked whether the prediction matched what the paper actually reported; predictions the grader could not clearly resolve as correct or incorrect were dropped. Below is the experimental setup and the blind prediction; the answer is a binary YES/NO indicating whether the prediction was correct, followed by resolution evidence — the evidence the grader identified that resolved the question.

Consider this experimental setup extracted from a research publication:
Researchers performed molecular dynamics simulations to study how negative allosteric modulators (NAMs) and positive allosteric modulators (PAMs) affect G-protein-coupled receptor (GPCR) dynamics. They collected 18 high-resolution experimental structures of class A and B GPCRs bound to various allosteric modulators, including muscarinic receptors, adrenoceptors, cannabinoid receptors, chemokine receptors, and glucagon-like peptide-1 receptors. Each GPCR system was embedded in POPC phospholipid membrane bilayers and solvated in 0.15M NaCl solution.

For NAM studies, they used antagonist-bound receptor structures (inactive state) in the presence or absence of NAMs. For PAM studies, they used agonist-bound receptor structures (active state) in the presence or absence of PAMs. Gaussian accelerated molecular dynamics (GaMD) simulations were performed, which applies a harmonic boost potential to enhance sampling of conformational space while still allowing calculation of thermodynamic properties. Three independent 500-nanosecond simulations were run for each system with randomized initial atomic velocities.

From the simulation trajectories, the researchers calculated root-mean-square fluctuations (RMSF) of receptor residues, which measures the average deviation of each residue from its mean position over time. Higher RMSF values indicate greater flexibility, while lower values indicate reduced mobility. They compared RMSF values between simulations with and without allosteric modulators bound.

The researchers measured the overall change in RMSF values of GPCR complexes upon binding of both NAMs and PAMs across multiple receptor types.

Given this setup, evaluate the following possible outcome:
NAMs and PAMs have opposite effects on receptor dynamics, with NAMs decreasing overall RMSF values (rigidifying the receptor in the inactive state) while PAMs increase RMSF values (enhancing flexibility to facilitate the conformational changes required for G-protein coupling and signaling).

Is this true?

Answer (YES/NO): NO